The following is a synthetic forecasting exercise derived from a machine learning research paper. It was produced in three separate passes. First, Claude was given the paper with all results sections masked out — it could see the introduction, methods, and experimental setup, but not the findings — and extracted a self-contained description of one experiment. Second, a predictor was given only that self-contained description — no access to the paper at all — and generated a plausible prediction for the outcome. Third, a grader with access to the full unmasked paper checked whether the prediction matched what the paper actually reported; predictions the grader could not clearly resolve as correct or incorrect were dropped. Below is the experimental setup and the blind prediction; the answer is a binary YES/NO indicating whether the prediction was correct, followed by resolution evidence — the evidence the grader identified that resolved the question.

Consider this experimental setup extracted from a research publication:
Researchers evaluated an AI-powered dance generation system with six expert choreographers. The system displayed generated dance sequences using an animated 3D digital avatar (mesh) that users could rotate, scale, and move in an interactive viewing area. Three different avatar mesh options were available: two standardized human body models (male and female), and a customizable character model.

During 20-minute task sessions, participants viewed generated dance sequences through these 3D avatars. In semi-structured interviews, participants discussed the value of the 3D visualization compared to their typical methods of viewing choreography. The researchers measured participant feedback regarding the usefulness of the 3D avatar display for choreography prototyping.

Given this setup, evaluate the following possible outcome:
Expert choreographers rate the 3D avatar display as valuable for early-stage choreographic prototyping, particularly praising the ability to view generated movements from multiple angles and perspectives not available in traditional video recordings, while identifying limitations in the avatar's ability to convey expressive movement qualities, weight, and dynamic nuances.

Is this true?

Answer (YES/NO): YES